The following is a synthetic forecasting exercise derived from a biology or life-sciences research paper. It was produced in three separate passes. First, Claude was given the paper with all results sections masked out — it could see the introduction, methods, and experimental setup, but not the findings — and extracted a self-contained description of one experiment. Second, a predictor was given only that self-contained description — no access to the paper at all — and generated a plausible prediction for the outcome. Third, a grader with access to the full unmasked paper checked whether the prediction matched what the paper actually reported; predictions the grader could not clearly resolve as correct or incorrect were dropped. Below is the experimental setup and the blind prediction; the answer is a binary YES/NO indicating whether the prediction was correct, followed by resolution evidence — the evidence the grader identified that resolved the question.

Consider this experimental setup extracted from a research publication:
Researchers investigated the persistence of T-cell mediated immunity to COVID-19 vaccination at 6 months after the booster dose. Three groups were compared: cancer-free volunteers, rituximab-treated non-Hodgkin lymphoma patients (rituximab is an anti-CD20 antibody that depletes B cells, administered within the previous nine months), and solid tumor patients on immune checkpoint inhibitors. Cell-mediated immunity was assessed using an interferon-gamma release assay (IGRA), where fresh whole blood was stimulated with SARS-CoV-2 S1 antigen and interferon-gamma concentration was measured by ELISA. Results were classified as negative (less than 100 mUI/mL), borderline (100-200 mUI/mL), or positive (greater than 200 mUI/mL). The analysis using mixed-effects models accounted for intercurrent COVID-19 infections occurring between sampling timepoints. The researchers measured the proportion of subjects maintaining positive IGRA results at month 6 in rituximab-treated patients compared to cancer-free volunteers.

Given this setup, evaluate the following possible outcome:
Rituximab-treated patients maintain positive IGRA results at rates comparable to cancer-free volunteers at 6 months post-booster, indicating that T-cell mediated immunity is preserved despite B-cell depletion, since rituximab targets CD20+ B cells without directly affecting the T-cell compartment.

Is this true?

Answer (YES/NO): NO